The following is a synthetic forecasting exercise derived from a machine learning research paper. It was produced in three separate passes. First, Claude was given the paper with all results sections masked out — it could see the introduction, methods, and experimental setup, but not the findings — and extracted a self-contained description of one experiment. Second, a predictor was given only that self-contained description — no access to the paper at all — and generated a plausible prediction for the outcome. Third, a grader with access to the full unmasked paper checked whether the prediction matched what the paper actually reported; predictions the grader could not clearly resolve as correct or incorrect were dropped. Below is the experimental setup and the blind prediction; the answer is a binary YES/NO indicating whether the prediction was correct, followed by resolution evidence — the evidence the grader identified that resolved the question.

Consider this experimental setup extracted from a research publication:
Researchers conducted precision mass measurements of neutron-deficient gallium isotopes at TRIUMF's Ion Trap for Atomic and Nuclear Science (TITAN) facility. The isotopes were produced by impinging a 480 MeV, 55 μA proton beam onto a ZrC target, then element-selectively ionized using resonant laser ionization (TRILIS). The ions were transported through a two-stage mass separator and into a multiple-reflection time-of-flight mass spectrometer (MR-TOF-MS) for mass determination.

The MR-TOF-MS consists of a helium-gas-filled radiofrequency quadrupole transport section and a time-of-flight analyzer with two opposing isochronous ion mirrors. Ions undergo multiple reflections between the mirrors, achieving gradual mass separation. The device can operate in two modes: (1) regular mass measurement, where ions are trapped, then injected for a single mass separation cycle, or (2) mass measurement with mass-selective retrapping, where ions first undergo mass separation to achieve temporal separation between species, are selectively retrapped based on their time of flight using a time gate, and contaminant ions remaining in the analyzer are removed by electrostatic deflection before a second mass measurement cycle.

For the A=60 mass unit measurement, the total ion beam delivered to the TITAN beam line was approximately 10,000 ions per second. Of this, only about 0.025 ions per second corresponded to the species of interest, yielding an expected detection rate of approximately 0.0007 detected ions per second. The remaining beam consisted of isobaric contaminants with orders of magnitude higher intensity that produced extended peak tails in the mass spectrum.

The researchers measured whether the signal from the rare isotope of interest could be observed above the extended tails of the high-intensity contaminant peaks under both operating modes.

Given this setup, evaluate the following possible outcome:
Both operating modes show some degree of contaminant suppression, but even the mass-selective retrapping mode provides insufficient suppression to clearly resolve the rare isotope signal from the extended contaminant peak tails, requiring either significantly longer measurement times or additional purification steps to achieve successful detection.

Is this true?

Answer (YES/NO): NO